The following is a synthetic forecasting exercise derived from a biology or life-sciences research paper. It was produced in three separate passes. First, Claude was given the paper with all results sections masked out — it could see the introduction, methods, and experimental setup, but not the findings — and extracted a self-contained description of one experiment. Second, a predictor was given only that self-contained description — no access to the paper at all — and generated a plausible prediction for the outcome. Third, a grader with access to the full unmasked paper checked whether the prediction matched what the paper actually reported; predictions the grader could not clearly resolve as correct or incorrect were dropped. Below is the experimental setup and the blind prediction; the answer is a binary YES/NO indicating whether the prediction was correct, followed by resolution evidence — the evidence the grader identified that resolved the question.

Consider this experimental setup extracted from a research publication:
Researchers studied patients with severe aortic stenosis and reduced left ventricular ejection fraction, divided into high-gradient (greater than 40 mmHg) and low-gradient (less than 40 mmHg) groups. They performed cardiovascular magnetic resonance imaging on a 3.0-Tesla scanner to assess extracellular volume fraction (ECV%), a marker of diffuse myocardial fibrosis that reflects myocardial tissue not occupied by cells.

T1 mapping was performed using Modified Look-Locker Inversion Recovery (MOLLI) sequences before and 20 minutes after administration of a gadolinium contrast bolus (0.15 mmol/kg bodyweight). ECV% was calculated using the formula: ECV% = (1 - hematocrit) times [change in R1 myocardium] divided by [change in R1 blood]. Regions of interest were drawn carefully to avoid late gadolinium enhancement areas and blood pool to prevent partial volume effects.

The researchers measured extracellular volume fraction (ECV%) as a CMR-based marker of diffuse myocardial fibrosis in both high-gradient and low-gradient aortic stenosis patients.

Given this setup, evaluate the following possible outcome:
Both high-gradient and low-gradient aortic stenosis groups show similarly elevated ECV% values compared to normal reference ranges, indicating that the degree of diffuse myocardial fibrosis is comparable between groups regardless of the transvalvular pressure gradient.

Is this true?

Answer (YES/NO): NO